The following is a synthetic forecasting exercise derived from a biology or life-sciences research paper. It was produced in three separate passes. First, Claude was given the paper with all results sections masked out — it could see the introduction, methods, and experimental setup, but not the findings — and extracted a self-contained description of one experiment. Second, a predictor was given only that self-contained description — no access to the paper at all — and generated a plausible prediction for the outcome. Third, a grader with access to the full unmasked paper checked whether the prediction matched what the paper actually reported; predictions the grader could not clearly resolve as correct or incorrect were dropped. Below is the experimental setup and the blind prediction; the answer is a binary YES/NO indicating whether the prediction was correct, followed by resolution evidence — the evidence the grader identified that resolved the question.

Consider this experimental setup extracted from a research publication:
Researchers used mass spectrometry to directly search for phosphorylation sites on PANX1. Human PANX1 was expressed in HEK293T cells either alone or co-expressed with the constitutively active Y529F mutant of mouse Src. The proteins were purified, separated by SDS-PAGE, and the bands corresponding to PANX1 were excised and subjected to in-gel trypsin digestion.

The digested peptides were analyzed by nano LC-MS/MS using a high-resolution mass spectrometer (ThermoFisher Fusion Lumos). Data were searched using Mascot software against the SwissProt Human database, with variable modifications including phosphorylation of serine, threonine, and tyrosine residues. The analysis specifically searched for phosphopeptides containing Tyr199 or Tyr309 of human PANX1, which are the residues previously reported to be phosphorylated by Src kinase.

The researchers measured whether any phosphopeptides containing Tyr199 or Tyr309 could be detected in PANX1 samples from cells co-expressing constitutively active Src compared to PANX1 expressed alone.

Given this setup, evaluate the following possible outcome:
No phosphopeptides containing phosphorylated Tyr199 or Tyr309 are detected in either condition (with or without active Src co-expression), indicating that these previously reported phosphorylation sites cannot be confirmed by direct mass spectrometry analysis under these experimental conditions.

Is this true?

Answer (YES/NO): YES